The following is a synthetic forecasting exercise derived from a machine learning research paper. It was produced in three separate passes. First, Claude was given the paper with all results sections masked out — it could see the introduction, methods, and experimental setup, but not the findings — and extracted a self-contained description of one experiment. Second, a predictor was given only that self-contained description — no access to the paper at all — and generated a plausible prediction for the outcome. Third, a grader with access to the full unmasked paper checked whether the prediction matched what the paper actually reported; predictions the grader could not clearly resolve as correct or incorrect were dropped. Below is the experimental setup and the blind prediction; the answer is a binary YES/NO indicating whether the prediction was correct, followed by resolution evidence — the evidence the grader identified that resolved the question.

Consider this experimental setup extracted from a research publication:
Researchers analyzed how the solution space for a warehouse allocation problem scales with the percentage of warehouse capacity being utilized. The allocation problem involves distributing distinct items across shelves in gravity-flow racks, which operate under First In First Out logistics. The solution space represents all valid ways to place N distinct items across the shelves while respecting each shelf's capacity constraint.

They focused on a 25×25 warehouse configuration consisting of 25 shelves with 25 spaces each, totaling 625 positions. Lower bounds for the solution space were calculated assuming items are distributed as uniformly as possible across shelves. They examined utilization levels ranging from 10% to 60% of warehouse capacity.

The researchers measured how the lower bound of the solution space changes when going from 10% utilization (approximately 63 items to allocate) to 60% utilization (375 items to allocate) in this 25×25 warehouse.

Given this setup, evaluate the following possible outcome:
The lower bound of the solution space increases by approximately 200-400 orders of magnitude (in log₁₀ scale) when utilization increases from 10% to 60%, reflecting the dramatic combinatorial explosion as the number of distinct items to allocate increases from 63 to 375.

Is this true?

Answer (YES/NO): NO